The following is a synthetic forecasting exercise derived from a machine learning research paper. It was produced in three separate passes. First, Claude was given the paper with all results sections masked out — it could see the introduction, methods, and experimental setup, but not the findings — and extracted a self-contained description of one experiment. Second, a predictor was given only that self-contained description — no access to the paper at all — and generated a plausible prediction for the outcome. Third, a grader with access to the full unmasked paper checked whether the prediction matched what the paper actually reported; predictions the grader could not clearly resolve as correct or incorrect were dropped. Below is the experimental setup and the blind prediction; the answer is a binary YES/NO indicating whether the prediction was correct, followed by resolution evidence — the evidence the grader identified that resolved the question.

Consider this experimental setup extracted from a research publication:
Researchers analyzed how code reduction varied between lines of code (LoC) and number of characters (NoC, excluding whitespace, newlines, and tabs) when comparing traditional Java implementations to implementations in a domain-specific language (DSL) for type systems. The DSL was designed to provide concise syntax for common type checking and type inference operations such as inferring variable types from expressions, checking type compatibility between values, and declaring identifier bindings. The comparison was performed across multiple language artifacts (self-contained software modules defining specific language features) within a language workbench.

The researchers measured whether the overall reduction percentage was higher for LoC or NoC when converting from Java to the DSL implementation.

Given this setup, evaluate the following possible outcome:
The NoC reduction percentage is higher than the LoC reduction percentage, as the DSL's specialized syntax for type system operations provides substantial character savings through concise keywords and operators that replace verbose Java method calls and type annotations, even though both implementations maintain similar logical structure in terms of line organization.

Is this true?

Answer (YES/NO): YES